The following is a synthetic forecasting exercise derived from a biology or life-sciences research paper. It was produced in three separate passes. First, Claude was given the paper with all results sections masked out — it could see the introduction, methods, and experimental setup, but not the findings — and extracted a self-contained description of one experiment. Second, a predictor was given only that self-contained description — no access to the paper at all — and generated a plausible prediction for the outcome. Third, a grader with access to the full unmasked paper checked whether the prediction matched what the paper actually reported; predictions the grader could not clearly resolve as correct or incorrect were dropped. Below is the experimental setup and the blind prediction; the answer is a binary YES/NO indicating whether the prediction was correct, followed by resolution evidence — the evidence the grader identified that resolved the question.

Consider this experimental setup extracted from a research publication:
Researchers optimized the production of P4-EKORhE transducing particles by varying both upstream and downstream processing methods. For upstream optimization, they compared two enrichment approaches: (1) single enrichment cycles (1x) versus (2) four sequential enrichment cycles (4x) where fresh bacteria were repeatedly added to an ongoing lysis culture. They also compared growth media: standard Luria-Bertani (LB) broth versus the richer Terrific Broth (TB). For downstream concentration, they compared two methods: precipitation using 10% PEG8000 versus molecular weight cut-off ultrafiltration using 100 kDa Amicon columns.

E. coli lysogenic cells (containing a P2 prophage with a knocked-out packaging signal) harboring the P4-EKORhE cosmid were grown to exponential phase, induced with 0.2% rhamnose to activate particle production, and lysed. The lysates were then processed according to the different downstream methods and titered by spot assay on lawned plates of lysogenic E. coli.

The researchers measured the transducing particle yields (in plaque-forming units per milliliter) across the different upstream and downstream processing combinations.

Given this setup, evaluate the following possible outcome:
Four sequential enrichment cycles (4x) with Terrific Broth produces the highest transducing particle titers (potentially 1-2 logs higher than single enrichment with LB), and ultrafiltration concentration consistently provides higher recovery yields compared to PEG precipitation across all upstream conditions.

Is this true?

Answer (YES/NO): YES